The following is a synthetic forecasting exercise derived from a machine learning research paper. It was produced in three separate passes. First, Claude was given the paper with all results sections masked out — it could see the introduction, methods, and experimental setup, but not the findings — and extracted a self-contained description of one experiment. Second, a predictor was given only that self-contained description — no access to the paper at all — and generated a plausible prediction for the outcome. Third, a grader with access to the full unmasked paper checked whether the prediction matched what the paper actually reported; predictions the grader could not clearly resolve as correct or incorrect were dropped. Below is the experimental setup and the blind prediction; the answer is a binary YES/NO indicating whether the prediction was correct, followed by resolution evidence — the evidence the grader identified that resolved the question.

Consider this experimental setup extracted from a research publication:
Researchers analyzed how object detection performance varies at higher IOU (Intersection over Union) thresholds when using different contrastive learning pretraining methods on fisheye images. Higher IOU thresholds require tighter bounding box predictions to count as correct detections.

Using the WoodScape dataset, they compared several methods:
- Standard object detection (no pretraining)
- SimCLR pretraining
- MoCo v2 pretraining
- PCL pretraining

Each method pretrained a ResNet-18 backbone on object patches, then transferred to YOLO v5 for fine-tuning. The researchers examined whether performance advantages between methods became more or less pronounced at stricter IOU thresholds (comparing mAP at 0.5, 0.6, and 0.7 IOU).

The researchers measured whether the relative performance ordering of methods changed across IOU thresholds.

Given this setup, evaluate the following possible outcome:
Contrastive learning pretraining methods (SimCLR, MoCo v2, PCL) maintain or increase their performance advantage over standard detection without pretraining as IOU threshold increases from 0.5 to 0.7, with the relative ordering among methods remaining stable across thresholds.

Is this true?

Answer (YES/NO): NO